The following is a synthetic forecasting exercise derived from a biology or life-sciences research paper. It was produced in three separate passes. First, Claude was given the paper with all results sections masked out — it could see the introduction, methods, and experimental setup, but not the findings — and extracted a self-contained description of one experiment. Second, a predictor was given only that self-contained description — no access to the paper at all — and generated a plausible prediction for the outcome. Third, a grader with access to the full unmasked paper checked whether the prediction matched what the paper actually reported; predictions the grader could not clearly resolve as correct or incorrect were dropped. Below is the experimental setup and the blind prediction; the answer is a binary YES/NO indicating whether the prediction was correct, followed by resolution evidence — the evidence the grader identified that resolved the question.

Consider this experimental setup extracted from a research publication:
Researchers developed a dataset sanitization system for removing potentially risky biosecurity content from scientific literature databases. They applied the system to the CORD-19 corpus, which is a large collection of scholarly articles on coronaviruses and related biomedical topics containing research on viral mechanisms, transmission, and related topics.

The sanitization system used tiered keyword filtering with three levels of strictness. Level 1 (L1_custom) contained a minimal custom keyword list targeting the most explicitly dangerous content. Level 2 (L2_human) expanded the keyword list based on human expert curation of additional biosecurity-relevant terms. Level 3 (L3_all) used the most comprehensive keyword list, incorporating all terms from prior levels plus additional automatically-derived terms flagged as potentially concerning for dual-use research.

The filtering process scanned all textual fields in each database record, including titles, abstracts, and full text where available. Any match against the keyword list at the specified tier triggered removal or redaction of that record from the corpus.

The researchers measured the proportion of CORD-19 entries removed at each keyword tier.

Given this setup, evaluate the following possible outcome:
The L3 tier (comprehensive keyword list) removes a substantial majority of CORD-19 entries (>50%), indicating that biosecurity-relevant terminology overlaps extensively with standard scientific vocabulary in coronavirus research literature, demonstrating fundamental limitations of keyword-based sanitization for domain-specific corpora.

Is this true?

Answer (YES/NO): YES